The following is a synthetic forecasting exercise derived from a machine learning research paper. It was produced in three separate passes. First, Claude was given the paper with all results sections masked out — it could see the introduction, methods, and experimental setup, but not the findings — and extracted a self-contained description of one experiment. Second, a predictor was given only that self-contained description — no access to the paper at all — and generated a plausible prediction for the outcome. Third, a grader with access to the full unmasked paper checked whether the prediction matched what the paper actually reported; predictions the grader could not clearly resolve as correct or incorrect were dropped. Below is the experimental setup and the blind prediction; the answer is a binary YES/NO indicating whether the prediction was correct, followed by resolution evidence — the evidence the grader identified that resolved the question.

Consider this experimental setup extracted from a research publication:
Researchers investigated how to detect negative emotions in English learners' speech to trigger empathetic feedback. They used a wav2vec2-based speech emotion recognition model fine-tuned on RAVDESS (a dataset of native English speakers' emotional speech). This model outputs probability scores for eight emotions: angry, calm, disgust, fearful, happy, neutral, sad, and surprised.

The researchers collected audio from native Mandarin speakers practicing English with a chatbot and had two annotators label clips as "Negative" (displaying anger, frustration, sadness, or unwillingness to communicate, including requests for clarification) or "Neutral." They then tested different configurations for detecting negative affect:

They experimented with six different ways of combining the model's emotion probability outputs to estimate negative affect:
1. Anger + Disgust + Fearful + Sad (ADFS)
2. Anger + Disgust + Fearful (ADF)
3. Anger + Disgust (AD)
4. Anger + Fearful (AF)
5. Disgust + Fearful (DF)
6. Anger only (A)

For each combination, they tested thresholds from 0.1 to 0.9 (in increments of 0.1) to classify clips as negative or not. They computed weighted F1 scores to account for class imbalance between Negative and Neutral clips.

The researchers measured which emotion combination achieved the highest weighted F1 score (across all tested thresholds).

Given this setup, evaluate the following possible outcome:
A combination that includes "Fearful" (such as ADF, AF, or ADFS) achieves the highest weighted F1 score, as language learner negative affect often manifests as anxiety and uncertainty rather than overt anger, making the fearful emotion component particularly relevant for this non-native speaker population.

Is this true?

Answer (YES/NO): NO